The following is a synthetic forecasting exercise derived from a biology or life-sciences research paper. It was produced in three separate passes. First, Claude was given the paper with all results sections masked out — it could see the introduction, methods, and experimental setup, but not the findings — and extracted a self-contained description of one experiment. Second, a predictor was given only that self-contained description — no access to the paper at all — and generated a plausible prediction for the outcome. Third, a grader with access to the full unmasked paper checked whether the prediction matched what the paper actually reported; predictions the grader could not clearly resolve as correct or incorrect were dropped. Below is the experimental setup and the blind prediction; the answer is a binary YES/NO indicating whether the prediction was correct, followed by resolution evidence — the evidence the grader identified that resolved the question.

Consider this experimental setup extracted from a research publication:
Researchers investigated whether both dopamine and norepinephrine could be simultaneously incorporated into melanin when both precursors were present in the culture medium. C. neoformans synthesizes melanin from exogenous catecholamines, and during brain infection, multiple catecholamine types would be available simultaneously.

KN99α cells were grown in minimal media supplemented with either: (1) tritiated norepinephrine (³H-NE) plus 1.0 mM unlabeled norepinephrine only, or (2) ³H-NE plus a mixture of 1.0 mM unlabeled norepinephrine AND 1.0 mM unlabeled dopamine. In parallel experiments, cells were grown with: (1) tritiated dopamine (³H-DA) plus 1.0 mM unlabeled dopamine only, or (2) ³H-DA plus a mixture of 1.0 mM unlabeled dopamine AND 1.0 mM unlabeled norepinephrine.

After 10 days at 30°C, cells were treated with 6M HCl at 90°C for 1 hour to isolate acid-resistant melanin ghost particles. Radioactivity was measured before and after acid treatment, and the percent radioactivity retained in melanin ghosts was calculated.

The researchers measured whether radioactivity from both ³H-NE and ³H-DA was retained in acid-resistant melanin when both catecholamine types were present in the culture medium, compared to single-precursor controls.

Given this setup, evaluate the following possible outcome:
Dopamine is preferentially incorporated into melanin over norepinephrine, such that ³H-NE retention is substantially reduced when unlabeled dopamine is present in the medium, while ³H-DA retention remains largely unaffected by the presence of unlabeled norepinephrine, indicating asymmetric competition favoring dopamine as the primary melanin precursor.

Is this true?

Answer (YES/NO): NO